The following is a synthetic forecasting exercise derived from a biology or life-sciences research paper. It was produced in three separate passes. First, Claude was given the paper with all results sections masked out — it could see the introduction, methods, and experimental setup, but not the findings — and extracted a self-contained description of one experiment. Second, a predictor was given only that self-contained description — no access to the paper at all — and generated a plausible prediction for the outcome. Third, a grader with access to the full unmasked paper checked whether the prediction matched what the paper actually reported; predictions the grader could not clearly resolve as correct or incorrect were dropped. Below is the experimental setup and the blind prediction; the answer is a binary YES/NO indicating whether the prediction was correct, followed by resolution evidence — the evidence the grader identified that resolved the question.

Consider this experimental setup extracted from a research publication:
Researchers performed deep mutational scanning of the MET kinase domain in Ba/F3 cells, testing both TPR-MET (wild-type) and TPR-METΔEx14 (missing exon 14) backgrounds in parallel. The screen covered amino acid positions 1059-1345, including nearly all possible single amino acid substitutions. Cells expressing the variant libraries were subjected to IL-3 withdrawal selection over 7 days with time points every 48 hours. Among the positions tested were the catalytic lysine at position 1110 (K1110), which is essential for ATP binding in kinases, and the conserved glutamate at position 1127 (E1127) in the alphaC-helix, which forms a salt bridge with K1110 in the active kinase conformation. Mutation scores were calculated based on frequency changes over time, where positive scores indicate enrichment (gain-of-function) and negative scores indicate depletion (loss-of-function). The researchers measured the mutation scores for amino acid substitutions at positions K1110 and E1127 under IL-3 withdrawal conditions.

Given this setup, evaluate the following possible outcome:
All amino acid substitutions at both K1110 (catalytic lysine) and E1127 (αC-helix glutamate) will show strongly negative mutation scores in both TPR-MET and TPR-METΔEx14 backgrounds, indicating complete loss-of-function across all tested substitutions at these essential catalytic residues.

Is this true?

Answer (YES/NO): YES